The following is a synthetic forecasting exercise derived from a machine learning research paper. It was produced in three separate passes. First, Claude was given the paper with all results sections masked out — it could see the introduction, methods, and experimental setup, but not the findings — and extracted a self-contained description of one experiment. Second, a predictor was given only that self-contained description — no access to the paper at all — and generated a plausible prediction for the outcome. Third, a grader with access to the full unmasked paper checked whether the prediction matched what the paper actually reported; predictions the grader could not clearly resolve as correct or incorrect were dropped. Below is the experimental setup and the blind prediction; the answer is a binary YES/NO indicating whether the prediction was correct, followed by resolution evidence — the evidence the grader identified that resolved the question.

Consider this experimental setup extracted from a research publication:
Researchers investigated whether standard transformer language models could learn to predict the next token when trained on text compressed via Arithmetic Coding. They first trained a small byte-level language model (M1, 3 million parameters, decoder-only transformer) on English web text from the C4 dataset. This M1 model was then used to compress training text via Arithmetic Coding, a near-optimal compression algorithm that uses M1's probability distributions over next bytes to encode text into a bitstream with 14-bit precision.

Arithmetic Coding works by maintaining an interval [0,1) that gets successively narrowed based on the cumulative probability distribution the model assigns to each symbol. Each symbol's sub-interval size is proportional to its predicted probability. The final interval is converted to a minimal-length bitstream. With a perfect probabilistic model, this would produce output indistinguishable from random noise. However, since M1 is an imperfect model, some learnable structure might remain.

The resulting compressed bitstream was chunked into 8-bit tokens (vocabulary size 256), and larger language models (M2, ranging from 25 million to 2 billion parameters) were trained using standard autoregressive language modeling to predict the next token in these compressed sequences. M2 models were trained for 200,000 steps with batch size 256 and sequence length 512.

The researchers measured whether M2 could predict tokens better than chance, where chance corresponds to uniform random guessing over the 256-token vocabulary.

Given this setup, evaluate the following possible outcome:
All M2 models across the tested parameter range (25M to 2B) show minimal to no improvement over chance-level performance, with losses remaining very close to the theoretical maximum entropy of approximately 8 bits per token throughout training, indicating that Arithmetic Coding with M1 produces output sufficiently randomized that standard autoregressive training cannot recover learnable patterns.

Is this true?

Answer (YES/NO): YES